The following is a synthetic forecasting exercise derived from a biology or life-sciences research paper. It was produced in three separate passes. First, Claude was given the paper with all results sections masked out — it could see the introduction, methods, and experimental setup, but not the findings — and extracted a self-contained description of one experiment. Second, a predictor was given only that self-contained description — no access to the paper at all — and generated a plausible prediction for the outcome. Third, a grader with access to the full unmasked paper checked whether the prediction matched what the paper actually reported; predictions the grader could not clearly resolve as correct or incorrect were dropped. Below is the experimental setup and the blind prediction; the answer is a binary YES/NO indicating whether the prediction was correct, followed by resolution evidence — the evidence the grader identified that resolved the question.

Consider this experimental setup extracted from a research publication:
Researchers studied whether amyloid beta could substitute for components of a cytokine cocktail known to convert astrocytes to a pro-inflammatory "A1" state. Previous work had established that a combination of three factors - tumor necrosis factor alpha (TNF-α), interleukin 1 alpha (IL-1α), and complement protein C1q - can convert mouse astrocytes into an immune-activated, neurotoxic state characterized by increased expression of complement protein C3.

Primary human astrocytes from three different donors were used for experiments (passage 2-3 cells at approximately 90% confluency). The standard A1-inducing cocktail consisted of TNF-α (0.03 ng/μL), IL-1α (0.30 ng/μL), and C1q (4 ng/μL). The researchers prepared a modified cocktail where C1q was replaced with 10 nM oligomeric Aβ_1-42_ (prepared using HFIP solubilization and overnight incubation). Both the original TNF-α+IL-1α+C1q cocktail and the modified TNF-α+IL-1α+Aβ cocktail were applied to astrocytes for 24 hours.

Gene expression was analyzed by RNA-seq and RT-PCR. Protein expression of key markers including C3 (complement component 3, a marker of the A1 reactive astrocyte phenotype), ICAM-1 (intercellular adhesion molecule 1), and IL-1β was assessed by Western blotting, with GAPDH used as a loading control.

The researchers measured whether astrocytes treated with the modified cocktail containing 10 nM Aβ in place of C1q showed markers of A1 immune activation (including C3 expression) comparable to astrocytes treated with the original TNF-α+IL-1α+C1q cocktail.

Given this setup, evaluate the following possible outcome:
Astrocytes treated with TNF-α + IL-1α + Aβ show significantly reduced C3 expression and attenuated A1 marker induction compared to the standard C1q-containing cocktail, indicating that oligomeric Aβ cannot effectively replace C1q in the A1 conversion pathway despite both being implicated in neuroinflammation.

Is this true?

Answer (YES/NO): NO